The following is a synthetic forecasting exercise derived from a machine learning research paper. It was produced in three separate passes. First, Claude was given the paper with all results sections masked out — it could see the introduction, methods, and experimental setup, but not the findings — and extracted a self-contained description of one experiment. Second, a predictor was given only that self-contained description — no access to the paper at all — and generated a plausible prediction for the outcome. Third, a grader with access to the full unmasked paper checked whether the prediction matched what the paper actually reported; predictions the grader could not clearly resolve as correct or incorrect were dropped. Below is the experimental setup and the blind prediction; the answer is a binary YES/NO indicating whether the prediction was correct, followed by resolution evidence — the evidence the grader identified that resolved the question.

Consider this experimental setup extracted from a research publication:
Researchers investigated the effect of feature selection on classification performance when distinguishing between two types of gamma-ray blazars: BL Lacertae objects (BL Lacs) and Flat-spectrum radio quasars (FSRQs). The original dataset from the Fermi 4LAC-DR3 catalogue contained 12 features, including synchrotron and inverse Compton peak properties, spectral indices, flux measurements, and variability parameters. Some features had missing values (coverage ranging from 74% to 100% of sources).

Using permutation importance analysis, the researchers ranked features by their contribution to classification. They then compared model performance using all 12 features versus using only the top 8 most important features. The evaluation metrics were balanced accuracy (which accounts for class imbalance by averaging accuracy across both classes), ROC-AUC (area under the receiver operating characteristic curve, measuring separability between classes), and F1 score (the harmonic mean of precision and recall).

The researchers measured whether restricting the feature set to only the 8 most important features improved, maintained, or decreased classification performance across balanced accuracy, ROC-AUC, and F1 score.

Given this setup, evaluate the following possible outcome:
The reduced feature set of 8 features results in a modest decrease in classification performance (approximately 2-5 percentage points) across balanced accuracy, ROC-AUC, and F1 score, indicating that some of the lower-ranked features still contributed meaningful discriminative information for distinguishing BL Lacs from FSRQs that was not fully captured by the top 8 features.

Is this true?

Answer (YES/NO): NO